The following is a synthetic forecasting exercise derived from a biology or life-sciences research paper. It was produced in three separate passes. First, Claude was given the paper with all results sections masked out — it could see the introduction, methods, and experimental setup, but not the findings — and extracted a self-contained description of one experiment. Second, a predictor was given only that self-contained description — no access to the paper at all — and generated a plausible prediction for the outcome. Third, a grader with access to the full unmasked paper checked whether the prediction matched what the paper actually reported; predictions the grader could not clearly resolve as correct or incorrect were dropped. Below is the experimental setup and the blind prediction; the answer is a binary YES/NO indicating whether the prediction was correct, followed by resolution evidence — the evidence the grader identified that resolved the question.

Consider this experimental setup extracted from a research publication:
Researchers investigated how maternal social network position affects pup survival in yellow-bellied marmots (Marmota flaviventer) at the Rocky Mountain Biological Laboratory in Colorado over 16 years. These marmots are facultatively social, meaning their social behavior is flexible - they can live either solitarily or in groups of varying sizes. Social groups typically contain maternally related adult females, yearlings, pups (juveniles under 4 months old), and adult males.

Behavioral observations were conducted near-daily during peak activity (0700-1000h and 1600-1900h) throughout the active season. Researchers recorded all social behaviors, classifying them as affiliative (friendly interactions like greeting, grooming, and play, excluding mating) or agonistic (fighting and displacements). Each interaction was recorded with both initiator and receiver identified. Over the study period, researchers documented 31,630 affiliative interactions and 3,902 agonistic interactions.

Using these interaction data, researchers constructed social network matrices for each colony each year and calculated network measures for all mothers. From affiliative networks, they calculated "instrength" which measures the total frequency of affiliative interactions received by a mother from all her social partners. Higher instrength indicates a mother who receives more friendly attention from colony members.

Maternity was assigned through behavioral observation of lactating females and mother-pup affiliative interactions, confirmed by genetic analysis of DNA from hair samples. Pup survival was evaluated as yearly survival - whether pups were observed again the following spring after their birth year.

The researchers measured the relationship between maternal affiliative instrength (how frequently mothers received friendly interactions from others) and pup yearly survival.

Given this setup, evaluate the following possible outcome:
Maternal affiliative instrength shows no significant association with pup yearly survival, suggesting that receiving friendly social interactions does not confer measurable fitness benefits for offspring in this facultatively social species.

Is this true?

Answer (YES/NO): NO